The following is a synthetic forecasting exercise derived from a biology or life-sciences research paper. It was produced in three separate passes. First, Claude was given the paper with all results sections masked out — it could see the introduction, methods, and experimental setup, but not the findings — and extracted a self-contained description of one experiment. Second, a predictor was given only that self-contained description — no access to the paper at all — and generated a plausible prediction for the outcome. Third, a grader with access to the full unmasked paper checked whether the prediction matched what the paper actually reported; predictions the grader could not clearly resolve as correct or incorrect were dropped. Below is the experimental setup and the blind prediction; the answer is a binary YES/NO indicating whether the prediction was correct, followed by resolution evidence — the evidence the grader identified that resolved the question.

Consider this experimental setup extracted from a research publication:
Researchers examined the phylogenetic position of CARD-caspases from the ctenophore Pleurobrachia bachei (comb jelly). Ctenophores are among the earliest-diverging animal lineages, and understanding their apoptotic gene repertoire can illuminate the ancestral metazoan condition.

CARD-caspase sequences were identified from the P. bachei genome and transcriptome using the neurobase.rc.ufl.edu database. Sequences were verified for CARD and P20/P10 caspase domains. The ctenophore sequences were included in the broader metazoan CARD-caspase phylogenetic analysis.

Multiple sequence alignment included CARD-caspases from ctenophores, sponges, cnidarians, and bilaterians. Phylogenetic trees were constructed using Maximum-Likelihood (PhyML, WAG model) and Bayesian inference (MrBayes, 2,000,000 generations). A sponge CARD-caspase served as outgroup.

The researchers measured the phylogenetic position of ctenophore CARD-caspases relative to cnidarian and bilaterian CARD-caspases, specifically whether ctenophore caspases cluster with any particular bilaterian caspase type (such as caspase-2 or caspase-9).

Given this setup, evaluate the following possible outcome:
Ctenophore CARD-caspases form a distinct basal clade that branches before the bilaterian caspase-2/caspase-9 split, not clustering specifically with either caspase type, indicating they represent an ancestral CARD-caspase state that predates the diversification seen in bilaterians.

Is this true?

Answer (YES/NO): NO